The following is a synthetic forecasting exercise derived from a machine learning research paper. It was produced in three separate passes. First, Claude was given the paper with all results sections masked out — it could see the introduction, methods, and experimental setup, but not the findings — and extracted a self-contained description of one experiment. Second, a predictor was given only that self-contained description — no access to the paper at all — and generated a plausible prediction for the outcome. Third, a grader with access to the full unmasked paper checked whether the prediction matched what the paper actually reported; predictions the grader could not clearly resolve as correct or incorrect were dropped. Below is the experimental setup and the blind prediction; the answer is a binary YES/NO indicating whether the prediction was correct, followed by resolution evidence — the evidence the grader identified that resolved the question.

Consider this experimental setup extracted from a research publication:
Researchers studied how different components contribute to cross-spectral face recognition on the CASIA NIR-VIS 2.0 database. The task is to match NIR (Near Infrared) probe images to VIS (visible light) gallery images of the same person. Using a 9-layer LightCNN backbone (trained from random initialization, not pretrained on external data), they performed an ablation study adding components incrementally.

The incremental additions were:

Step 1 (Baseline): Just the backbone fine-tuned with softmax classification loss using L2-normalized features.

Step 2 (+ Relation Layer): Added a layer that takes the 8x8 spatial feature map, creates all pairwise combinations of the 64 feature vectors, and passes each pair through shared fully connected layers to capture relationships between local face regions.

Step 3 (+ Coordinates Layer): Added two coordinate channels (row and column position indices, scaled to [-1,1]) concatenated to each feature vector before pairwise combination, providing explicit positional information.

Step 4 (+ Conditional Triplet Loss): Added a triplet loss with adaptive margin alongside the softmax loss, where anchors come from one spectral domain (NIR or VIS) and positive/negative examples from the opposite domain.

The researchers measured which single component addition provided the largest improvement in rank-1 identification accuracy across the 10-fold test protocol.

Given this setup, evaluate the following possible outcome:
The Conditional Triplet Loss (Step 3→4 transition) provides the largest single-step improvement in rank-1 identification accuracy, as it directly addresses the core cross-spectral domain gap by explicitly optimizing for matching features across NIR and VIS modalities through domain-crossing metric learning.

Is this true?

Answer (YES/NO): NO